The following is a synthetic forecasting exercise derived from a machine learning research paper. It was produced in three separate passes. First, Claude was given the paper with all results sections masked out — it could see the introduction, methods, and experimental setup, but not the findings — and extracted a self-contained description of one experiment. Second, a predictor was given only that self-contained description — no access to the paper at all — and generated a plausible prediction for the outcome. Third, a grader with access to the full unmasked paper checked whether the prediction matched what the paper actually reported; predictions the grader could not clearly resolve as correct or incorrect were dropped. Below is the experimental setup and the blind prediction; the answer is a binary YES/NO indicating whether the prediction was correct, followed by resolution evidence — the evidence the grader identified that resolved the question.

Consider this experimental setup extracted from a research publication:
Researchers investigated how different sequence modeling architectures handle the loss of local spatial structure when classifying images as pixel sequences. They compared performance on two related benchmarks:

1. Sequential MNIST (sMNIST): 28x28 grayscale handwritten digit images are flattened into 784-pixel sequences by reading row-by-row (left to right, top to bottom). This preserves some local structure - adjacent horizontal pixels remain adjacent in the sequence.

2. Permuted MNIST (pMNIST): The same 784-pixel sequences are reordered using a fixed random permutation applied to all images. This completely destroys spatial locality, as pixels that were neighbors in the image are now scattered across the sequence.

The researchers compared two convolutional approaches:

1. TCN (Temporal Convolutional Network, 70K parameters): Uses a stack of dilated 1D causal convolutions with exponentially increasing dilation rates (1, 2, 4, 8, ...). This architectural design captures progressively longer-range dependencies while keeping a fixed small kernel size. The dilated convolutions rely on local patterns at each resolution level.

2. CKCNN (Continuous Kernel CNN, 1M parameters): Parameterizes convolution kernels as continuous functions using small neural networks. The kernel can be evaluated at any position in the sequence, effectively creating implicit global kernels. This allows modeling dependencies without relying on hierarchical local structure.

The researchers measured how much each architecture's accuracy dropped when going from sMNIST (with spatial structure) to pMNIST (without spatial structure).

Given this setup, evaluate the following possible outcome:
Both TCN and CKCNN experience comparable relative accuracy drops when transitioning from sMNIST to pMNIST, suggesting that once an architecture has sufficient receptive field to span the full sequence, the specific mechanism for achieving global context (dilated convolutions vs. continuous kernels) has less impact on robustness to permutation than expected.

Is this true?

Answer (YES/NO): NO